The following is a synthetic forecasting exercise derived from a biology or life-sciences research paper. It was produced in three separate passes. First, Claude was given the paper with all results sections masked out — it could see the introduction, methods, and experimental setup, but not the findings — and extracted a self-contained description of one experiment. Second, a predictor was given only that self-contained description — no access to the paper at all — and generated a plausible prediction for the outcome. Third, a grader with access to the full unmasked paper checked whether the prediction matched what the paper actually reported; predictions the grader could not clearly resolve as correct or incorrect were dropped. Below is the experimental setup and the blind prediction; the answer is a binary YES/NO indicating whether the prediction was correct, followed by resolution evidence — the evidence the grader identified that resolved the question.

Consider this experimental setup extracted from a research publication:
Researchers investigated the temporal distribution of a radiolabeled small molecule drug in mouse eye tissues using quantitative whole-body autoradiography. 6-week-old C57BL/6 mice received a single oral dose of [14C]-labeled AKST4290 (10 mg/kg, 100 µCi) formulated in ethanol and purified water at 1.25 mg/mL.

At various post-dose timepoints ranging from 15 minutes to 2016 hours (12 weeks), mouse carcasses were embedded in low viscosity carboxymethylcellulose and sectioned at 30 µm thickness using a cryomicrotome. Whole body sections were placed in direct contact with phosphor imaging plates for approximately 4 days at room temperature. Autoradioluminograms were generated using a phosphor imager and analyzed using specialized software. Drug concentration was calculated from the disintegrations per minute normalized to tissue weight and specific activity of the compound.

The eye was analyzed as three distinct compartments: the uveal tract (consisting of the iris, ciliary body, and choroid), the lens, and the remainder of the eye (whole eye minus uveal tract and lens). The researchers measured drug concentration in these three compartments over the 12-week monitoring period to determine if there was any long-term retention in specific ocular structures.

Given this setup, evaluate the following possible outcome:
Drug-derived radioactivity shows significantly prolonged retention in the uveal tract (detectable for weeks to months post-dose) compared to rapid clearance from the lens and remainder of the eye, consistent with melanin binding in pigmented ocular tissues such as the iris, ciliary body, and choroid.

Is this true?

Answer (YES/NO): NO